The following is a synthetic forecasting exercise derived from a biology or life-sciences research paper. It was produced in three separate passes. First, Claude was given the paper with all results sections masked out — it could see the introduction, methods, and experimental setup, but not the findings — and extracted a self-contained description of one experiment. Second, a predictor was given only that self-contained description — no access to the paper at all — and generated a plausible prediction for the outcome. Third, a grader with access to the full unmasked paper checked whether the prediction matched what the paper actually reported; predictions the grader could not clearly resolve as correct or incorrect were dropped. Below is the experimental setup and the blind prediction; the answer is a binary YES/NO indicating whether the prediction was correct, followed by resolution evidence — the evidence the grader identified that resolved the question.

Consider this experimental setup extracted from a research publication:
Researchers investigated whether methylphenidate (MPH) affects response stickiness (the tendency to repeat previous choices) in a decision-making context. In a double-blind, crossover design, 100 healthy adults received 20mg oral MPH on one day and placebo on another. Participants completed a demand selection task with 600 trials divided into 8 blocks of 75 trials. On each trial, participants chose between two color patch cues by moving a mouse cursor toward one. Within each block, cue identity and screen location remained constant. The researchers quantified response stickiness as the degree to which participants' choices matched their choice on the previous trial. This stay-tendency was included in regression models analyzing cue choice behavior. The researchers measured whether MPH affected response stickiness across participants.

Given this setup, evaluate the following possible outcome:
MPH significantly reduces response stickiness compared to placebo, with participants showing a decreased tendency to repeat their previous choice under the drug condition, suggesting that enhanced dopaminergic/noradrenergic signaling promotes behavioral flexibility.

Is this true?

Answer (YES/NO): NO